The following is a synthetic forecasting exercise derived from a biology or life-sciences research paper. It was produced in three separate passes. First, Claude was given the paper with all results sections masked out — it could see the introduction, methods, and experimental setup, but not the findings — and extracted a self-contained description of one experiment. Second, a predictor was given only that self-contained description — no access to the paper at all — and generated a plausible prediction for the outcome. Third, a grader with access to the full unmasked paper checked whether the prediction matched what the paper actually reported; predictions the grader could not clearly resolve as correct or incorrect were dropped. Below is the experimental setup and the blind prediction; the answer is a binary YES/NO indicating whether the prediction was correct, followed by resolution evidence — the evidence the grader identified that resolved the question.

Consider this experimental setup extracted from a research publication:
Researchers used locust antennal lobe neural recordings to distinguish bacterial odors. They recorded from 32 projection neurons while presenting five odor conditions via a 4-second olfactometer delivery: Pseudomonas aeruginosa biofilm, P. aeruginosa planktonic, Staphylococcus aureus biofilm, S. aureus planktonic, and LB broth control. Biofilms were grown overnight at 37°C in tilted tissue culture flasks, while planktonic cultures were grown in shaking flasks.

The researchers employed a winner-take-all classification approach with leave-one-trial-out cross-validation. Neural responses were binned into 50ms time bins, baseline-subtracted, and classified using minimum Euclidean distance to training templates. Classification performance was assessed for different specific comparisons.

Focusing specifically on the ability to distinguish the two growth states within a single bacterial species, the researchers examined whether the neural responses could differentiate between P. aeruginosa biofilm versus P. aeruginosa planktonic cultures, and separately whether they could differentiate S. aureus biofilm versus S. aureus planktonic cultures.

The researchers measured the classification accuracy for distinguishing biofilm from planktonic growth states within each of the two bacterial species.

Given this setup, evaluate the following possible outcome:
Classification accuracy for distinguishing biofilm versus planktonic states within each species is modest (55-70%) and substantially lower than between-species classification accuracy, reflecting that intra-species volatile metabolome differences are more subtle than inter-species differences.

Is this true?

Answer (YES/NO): NO